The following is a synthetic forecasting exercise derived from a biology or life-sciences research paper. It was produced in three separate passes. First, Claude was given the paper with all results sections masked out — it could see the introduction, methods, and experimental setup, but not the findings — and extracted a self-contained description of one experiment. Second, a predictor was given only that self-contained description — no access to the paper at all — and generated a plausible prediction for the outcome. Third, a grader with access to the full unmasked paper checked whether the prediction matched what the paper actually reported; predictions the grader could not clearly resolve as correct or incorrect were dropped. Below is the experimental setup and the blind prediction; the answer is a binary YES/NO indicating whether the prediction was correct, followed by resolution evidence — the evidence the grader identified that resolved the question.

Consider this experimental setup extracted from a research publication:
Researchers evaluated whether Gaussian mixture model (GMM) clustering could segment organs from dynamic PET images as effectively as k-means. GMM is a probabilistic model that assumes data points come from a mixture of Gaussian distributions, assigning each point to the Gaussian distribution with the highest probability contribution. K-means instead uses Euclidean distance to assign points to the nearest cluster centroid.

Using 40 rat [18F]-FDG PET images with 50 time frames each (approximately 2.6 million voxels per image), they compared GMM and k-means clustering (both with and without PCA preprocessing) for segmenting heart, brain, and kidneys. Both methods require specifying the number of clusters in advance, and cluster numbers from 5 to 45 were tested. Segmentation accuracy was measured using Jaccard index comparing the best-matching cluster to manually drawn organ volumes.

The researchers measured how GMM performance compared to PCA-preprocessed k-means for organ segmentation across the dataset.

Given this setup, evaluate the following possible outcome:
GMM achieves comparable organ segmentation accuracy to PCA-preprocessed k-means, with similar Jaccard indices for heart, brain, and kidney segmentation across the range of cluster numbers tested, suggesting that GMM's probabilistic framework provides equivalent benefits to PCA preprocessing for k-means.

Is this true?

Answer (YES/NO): NO